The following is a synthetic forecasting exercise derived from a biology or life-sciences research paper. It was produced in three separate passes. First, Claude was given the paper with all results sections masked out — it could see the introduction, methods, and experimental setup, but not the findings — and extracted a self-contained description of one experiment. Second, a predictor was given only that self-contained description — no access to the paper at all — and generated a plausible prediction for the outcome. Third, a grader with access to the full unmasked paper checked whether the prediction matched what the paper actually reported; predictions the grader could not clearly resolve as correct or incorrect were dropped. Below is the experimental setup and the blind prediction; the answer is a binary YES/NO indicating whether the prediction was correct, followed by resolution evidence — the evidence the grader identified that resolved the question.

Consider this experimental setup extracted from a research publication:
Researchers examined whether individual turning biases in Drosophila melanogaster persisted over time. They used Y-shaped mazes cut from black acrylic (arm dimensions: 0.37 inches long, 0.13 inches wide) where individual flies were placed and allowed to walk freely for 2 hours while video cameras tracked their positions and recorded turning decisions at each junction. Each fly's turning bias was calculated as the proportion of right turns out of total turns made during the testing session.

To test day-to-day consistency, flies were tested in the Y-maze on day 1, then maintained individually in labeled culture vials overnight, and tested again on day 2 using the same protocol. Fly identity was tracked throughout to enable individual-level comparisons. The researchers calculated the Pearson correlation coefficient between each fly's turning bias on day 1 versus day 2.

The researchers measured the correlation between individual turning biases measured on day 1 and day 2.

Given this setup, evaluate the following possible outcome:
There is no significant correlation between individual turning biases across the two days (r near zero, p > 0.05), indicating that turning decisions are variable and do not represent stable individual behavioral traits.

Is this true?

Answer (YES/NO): NO